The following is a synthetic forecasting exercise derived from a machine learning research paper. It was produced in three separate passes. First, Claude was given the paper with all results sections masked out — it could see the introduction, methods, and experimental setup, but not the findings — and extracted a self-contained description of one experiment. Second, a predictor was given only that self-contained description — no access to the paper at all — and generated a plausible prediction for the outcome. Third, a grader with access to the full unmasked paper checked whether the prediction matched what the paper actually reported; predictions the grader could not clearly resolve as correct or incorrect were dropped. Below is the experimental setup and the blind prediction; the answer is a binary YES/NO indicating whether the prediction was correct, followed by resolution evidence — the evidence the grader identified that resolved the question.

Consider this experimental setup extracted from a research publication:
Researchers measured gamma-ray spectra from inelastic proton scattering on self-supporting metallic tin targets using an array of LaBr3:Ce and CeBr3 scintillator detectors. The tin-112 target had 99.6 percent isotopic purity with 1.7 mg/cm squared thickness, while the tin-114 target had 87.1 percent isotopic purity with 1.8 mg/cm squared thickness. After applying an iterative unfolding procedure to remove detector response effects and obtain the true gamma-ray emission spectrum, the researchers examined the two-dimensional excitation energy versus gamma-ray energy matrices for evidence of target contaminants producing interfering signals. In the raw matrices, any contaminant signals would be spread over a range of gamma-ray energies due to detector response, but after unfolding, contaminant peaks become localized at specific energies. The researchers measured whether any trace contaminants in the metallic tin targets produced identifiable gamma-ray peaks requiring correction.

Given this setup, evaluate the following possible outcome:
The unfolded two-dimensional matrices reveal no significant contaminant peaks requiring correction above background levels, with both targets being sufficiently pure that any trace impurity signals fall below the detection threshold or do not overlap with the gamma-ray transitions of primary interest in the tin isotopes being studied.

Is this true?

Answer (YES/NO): NO